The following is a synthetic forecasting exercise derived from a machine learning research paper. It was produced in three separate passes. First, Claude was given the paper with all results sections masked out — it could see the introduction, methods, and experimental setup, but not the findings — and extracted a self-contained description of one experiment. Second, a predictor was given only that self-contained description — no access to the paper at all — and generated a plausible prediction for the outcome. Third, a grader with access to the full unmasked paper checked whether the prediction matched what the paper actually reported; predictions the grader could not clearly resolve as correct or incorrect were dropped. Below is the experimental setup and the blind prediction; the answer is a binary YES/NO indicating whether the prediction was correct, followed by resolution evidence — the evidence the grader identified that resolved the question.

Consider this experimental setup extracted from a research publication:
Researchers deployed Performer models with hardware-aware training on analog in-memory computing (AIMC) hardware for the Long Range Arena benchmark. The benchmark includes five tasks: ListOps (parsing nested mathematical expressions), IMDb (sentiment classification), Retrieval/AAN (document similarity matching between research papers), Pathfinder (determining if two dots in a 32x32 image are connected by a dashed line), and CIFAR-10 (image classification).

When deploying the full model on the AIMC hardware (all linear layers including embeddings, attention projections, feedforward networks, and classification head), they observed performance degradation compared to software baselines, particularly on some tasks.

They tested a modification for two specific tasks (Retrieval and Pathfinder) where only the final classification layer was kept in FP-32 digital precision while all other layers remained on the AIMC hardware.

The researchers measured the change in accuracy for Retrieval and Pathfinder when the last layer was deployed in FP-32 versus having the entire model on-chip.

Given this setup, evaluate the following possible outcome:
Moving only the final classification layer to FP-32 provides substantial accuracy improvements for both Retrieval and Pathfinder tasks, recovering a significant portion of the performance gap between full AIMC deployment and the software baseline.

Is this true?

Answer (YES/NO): YES